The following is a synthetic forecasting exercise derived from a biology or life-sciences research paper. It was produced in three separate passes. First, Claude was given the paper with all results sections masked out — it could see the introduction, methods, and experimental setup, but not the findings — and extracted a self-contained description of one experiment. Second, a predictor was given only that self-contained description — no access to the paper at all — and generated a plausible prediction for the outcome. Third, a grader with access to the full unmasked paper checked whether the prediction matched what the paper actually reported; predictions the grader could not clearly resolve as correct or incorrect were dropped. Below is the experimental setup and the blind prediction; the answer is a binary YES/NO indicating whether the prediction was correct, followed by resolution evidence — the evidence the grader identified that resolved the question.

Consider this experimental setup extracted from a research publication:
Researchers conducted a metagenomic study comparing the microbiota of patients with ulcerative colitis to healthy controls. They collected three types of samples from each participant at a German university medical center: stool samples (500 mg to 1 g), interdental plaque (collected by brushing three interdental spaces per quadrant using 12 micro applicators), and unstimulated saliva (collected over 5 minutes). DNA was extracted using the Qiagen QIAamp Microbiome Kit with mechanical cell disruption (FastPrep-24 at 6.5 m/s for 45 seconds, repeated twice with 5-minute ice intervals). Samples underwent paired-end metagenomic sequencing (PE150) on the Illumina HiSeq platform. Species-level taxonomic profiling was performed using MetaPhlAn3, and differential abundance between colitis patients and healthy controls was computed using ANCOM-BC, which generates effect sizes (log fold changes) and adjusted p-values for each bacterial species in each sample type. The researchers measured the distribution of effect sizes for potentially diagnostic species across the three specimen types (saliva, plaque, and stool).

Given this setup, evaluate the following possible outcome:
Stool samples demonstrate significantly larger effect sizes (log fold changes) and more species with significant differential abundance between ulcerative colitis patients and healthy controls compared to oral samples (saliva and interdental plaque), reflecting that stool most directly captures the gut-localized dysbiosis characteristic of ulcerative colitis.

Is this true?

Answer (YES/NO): NO